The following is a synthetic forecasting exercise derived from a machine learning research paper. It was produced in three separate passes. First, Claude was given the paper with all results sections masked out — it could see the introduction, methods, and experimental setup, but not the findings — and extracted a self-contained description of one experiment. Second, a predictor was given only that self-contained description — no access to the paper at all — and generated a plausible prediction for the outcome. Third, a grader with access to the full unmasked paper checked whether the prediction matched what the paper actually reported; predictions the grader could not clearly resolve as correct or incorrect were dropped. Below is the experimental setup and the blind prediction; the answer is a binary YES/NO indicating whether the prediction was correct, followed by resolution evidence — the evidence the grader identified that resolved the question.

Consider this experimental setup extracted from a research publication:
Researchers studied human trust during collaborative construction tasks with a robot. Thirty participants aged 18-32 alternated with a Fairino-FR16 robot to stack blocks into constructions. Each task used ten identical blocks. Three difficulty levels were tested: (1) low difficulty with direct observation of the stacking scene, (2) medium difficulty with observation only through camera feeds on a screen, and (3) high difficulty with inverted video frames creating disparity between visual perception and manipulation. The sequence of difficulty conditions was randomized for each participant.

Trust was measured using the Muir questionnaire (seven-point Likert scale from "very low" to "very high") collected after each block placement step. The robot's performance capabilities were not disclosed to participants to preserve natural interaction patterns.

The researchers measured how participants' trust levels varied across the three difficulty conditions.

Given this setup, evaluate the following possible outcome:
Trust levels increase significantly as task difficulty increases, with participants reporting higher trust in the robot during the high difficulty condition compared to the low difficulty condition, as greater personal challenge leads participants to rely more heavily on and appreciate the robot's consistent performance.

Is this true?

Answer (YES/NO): YES